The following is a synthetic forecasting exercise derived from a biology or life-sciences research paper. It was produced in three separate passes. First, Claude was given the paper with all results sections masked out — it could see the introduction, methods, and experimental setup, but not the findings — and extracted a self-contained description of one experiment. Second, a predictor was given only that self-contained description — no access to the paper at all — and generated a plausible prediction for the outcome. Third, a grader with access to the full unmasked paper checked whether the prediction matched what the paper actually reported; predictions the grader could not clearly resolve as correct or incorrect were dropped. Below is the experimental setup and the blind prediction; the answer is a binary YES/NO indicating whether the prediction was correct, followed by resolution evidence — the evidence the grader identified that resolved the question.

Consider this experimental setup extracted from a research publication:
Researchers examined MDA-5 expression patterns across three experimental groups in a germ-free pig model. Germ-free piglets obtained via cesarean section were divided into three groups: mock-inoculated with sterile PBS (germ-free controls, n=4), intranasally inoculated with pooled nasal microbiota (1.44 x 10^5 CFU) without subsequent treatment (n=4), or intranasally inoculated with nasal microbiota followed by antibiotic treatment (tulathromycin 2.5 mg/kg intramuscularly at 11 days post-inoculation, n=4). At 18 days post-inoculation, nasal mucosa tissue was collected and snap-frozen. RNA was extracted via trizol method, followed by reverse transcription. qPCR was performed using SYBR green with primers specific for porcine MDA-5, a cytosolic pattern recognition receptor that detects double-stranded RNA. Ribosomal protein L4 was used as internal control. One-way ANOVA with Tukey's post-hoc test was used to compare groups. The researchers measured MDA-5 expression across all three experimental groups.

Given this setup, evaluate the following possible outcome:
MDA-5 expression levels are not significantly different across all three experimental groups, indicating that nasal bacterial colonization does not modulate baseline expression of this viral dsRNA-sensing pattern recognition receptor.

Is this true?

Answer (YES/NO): NO